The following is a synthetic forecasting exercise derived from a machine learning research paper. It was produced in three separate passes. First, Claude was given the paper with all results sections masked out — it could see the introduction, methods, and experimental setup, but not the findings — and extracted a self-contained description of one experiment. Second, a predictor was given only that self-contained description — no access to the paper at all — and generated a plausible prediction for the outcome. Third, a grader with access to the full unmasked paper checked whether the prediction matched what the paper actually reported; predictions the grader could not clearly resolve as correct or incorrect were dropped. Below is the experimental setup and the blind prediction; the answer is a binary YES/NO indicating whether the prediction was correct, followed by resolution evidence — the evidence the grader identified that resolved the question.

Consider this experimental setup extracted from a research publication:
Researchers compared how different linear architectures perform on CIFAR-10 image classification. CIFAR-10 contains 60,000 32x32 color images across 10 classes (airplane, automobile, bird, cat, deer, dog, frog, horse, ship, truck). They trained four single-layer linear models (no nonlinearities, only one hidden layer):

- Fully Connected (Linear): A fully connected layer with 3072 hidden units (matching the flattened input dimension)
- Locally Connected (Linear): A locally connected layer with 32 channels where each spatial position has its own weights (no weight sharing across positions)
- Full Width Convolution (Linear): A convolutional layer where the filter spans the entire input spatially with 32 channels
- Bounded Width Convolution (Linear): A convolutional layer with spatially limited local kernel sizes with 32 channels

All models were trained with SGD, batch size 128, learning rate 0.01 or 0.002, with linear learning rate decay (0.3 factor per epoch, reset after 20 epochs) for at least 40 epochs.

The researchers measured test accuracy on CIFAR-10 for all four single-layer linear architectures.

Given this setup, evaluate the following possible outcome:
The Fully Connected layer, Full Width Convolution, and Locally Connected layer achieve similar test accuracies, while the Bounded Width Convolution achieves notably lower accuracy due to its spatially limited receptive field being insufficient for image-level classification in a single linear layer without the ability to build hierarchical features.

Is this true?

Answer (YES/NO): NO